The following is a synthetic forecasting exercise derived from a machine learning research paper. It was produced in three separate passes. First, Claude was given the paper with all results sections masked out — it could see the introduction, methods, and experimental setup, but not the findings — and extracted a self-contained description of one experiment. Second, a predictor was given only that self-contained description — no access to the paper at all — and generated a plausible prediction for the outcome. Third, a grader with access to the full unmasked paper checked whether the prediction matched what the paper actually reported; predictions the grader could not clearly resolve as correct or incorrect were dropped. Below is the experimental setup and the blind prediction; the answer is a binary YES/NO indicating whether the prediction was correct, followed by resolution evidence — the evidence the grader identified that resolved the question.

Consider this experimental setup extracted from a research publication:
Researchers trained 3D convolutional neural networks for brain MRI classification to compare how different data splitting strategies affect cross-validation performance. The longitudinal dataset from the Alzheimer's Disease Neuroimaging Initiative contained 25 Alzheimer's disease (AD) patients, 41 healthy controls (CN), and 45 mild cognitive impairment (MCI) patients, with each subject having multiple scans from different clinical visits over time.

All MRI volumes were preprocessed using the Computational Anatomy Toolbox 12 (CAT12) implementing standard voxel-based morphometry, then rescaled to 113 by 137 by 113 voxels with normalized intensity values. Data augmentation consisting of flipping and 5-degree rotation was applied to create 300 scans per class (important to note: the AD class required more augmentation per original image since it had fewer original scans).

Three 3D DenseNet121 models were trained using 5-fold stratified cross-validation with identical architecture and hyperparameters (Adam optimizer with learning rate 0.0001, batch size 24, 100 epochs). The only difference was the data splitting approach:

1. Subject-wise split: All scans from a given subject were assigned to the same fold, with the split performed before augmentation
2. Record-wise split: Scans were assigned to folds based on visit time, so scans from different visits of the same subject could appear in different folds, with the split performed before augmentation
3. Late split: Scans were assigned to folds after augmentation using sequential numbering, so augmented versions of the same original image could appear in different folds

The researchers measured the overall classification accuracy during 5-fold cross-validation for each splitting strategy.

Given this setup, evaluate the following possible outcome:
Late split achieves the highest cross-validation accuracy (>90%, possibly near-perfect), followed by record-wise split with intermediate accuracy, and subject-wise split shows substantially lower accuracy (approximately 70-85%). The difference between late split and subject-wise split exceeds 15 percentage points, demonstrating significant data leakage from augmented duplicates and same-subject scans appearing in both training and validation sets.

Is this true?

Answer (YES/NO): NO